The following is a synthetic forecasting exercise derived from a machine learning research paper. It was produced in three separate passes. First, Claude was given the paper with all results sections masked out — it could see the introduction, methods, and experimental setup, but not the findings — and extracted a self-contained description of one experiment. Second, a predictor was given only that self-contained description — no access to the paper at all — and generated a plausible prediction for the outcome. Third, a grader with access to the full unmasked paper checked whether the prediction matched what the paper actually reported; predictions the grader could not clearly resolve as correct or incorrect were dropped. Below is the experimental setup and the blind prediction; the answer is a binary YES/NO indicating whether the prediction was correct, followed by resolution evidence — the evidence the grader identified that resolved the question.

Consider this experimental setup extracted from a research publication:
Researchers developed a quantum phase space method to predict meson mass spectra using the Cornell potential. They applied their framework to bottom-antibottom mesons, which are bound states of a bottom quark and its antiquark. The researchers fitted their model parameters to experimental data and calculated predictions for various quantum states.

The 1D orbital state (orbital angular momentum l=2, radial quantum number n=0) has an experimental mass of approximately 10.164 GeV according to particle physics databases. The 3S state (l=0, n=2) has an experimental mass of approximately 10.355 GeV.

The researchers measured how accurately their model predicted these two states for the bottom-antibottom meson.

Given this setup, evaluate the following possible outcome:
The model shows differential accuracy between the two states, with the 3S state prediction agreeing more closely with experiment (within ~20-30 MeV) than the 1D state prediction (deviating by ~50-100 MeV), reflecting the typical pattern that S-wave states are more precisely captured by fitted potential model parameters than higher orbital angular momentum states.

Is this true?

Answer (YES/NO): NO